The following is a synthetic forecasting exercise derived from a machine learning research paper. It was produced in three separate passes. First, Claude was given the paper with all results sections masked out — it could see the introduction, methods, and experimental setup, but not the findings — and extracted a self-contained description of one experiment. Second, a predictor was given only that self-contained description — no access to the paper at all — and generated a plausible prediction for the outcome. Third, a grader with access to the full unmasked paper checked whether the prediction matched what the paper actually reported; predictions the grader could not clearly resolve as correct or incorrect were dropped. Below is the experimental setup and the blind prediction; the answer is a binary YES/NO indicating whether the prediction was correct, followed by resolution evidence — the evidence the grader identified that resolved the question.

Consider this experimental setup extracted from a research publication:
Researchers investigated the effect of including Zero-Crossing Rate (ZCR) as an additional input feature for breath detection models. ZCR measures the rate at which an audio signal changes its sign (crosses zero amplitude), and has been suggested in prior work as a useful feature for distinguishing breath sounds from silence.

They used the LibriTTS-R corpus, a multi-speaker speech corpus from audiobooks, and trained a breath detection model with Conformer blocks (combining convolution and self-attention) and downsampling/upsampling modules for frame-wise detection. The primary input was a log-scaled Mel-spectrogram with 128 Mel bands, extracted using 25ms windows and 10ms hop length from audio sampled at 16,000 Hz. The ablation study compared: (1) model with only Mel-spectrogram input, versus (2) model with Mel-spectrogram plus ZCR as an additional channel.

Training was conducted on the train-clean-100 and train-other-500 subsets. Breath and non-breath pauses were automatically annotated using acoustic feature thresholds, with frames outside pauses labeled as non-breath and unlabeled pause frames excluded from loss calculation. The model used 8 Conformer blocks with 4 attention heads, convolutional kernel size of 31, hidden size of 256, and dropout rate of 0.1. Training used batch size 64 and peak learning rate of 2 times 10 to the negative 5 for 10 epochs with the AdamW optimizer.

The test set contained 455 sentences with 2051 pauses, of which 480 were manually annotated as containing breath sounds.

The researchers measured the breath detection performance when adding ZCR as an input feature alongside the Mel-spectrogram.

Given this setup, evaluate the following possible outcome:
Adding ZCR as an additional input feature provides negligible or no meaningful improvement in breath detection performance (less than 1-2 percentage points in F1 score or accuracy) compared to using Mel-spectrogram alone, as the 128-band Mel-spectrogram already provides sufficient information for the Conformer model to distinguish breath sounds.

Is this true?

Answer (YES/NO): NO